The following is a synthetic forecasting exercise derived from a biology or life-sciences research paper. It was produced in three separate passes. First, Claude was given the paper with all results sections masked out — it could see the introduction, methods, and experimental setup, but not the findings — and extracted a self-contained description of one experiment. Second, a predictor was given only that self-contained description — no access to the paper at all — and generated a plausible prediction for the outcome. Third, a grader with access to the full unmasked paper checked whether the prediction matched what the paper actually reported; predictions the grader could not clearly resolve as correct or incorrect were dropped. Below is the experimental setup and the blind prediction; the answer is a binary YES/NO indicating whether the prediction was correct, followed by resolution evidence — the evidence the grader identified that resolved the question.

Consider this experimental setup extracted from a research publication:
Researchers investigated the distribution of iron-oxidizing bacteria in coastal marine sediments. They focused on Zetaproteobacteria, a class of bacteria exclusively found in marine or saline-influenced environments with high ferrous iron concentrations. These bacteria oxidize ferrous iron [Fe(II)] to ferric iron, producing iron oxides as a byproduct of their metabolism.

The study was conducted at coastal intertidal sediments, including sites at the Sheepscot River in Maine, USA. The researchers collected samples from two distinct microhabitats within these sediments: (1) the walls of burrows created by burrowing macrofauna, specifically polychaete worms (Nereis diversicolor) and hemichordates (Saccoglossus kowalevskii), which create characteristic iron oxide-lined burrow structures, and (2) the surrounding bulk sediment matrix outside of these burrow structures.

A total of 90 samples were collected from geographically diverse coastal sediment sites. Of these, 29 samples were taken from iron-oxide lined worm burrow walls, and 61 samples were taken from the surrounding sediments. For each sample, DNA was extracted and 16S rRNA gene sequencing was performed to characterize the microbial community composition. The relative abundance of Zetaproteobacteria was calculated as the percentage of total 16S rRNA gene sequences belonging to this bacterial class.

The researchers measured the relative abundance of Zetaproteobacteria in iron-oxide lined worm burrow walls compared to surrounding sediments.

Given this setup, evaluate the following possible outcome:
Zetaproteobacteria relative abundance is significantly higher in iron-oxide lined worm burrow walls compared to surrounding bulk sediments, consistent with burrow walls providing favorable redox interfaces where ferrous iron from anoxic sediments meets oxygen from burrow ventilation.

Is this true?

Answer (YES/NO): YES